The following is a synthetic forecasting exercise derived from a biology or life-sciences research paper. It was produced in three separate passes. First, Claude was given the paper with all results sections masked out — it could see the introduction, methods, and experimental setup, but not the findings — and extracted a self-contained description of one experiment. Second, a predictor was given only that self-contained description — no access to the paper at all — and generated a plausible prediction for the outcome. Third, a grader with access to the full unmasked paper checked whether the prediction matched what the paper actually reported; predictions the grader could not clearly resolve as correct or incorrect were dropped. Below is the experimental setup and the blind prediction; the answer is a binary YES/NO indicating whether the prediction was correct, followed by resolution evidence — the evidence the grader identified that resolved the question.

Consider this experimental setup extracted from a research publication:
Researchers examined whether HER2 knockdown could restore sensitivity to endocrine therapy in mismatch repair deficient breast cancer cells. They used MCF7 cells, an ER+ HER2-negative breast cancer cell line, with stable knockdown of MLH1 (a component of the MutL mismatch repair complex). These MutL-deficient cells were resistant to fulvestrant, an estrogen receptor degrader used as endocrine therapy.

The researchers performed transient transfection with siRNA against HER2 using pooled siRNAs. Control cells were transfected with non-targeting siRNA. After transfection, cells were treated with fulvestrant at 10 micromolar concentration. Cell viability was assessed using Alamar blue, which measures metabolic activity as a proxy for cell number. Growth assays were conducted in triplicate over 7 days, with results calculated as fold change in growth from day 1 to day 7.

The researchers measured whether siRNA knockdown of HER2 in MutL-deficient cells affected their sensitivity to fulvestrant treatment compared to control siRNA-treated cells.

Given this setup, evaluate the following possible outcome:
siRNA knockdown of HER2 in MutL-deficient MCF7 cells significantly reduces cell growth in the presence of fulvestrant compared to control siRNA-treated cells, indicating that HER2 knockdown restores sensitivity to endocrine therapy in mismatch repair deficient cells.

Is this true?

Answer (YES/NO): YES